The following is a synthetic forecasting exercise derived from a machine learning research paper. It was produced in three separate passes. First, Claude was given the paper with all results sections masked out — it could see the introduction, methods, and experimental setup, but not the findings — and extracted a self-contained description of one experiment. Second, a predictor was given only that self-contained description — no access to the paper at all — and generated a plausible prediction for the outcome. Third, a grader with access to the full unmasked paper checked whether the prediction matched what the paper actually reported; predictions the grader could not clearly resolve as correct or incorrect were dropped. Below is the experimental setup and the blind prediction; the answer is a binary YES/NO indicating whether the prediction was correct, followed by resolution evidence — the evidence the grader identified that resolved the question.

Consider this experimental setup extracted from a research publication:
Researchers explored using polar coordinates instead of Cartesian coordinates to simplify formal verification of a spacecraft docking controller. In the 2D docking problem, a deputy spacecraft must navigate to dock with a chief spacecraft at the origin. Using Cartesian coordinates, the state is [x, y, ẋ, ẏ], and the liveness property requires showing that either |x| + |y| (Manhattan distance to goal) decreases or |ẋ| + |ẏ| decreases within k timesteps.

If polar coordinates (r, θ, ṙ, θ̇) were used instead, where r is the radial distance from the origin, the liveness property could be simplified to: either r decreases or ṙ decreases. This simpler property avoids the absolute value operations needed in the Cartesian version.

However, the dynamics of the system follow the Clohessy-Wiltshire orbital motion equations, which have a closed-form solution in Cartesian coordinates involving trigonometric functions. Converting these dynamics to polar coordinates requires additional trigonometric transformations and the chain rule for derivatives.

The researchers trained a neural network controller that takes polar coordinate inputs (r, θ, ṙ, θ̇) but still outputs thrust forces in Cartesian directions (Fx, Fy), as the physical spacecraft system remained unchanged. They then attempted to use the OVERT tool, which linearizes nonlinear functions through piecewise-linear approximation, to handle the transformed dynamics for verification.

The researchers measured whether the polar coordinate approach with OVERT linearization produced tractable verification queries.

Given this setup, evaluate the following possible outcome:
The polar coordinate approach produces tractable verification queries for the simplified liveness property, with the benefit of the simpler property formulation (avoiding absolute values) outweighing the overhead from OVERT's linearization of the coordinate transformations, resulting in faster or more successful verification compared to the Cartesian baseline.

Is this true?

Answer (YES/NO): NO